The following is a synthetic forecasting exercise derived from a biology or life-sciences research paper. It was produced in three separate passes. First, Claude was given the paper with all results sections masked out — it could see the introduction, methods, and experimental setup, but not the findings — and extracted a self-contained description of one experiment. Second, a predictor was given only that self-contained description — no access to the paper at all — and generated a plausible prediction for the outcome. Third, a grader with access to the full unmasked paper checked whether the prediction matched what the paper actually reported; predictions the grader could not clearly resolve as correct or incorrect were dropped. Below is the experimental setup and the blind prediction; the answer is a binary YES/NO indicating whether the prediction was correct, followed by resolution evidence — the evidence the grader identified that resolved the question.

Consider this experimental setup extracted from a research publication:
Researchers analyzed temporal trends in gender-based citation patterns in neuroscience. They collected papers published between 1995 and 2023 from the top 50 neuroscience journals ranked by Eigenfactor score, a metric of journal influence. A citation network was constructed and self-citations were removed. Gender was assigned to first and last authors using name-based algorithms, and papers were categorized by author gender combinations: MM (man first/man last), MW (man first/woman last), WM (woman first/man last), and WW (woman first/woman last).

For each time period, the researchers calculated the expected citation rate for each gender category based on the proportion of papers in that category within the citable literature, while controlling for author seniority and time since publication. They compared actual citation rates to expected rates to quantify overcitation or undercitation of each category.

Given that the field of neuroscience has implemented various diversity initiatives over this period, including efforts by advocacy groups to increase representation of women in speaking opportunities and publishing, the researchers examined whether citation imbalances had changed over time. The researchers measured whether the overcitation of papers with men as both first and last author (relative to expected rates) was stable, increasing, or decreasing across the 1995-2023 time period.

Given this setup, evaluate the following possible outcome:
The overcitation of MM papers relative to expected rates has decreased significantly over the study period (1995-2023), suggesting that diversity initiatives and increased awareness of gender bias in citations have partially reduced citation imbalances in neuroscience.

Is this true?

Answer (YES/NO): NO